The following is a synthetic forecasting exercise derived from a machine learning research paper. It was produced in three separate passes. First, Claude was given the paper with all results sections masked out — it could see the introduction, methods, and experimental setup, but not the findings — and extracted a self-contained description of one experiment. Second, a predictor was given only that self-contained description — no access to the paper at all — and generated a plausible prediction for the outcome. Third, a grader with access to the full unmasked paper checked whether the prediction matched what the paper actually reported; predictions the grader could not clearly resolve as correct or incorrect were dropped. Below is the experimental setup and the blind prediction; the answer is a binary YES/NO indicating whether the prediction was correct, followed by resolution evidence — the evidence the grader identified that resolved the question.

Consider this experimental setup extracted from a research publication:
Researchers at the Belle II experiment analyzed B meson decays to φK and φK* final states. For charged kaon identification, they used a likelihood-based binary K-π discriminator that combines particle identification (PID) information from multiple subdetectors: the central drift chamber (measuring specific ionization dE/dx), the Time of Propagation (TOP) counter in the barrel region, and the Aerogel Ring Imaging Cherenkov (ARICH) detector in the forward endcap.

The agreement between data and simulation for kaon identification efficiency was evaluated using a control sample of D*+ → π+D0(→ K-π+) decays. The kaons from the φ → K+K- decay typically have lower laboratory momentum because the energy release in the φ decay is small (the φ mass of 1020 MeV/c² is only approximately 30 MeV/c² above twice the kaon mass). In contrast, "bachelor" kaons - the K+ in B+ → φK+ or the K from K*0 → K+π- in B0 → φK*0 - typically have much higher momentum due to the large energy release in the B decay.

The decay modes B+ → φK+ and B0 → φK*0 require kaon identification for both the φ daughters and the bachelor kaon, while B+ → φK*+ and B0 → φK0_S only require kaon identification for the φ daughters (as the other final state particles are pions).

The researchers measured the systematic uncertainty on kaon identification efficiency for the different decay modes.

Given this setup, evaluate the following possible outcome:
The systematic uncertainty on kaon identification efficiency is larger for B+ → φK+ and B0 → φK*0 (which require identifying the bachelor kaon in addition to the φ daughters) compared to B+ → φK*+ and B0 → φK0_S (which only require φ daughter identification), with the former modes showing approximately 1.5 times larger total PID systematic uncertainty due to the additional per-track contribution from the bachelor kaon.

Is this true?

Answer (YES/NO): NO